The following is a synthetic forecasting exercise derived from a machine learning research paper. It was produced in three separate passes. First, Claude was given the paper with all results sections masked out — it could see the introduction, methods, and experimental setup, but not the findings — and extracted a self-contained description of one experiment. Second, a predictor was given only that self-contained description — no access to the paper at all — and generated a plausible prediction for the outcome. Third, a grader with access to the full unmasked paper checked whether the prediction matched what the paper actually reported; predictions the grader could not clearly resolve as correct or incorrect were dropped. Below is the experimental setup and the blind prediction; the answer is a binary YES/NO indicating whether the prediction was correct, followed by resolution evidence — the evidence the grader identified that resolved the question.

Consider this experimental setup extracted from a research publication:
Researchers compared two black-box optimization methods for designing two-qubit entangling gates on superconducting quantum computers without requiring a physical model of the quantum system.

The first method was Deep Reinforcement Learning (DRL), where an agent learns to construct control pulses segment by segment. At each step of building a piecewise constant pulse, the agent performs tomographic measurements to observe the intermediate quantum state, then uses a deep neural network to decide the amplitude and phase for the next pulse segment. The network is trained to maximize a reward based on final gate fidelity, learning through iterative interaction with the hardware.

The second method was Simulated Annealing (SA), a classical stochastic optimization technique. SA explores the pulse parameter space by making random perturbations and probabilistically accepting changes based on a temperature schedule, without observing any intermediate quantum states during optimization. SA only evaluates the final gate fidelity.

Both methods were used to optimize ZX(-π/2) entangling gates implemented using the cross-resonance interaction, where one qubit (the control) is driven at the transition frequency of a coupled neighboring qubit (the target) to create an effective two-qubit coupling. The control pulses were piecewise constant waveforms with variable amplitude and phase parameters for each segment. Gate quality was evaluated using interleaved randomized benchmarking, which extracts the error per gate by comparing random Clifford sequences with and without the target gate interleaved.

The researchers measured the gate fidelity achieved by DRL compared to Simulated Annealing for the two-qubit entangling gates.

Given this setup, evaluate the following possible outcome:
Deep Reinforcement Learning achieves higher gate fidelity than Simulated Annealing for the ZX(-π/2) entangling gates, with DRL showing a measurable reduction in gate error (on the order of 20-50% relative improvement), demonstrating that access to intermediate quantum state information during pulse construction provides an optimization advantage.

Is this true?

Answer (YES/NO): NO